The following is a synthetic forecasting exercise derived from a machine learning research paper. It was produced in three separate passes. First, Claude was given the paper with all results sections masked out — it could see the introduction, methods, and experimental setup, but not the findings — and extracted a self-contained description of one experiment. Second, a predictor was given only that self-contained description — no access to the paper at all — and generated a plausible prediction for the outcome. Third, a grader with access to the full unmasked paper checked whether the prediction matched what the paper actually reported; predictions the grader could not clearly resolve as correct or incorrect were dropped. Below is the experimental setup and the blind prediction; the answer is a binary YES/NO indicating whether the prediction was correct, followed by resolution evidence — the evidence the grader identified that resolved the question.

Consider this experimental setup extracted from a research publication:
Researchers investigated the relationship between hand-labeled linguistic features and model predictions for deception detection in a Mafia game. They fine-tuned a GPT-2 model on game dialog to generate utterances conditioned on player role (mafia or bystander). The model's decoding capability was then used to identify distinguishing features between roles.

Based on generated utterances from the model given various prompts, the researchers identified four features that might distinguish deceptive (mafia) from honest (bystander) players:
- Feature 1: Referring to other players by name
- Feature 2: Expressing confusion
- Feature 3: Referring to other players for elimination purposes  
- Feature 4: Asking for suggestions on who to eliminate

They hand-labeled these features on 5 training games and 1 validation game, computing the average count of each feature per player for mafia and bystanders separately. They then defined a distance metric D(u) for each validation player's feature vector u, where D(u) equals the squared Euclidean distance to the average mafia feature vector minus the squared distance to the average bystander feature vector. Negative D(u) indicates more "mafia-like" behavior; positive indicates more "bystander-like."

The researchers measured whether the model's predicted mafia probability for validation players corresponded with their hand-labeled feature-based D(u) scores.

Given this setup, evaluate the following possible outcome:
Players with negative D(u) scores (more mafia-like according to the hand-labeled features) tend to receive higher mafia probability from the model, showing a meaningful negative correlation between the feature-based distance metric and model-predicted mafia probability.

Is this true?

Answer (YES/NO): YES